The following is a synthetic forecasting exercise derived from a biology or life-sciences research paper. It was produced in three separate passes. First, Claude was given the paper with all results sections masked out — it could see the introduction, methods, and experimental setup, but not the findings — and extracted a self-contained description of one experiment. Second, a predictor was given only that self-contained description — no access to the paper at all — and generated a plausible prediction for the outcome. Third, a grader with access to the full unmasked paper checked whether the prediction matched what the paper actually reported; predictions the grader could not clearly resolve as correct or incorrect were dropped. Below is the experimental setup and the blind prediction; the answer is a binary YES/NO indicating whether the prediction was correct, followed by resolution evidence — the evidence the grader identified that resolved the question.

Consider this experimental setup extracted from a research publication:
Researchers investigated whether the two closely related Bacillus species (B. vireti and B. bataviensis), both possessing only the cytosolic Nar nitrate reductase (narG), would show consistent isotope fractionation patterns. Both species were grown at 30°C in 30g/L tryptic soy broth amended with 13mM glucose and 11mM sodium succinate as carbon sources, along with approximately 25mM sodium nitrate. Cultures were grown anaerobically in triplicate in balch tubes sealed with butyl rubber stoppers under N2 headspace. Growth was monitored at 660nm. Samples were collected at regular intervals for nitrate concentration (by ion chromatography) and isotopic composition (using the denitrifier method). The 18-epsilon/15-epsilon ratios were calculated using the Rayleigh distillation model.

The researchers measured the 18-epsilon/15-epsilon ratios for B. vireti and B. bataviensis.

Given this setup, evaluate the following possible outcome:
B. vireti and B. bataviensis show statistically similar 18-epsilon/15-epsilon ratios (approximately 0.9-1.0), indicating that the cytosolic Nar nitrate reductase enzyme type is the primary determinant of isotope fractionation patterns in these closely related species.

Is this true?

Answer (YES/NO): NO